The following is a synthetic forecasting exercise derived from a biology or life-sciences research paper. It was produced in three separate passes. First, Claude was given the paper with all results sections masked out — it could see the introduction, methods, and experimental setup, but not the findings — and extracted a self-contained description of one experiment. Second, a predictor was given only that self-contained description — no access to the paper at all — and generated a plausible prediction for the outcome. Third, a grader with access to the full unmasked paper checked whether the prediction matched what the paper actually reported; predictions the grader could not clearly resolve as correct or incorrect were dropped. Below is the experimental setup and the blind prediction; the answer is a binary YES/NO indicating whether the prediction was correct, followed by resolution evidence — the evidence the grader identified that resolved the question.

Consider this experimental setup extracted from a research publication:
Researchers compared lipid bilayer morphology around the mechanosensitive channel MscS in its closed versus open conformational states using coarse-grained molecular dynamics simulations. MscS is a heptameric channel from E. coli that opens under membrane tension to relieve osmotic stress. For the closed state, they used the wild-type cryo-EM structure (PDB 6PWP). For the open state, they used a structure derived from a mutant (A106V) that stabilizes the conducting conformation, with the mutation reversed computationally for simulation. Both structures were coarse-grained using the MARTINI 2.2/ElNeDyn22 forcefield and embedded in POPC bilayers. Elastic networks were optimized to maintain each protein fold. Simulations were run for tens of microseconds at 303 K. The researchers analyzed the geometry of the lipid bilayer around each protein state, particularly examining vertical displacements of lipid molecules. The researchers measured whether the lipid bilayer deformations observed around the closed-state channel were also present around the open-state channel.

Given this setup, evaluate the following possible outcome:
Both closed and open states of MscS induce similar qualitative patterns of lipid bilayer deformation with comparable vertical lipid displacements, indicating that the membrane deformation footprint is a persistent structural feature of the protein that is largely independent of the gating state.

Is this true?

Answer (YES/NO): NO